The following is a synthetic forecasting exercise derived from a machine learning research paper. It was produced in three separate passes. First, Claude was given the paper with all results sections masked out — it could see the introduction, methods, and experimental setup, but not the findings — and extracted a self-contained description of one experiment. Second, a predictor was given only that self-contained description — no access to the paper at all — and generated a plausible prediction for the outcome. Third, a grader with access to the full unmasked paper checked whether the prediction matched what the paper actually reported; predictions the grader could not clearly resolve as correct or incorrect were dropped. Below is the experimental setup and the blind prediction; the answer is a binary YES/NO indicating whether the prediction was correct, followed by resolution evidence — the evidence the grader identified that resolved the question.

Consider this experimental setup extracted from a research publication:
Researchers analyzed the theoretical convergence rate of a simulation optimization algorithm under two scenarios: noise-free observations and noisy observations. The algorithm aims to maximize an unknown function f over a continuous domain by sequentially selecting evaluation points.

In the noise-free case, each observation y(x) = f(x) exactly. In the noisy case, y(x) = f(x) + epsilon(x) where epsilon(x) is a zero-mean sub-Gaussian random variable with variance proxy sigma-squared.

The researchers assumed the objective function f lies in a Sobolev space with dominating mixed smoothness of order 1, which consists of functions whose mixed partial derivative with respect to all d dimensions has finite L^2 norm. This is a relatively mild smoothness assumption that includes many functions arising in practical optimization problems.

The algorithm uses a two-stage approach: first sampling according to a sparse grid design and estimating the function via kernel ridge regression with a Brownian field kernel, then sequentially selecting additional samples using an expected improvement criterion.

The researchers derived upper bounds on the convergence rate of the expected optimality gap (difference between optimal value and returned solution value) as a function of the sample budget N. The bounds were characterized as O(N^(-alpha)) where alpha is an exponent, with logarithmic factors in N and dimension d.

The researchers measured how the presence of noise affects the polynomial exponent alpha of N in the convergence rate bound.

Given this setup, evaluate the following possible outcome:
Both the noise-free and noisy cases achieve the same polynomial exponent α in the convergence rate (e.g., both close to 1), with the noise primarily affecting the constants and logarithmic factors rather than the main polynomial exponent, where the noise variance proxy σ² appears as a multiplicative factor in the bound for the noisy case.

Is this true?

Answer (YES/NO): NO